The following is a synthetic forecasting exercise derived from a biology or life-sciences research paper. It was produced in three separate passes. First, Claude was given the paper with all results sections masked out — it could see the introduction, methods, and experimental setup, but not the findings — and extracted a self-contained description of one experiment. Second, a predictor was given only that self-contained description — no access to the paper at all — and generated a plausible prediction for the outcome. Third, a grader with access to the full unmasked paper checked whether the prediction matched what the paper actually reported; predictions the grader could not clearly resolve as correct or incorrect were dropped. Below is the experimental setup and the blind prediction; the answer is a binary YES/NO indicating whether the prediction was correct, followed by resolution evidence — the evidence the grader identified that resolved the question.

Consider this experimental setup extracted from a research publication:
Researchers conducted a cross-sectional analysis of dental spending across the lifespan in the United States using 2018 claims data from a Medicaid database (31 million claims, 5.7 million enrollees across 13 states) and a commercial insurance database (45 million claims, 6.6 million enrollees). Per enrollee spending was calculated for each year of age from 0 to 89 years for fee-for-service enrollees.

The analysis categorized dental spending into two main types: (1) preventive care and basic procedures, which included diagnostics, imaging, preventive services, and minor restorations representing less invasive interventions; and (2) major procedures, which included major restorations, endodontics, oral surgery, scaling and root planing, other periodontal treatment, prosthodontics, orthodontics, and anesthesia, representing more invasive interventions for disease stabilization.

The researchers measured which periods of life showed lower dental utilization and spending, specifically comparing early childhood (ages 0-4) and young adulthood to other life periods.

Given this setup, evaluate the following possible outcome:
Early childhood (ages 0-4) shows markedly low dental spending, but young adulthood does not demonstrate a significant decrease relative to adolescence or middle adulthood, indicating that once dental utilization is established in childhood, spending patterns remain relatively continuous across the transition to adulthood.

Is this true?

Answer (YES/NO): NO